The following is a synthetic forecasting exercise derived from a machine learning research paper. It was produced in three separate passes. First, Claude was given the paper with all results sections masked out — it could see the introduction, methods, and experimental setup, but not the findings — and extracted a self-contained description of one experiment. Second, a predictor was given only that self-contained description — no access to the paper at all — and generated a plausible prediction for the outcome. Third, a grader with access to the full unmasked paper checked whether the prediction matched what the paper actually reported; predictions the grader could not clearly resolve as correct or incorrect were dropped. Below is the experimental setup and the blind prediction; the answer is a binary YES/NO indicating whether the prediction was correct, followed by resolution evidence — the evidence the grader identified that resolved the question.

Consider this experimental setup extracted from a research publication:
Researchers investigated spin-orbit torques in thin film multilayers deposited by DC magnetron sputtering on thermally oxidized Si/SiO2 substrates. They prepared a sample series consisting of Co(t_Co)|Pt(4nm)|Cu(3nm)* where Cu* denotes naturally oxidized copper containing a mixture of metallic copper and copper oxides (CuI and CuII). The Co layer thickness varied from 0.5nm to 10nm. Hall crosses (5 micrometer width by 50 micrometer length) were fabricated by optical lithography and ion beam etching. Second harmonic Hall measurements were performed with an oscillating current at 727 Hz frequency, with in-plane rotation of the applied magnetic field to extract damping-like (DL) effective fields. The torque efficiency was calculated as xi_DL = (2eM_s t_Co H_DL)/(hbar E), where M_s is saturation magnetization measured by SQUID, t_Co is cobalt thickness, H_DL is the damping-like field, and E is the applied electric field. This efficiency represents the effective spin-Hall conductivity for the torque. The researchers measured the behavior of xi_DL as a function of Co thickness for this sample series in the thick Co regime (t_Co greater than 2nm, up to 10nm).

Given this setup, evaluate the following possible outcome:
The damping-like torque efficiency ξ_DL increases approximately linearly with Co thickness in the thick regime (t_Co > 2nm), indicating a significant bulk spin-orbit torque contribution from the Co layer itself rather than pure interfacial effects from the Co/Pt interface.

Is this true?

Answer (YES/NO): NO